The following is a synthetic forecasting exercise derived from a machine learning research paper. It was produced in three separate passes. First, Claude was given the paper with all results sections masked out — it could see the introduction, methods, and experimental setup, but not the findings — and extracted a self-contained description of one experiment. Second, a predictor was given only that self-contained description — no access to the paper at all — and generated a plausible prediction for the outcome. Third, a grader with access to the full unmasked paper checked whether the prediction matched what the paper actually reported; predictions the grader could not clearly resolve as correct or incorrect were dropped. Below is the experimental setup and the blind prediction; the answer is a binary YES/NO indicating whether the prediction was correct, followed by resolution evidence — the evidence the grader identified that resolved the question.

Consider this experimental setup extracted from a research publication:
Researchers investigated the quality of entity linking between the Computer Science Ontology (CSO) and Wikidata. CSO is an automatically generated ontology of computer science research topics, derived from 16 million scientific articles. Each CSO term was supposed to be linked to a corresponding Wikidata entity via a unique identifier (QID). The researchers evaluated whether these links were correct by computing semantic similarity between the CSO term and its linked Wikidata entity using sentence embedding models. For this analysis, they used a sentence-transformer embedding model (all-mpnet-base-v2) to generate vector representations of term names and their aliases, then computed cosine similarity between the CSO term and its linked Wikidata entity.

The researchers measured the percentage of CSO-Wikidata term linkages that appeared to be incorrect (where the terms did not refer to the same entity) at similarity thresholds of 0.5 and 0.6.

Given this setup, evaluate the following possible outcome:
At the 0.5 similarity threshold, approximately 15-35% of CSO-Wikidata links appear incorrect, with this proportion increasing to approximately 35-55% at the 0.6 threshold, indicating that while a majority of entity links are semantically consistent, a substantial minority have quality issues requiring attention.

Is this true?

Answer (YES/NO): YES